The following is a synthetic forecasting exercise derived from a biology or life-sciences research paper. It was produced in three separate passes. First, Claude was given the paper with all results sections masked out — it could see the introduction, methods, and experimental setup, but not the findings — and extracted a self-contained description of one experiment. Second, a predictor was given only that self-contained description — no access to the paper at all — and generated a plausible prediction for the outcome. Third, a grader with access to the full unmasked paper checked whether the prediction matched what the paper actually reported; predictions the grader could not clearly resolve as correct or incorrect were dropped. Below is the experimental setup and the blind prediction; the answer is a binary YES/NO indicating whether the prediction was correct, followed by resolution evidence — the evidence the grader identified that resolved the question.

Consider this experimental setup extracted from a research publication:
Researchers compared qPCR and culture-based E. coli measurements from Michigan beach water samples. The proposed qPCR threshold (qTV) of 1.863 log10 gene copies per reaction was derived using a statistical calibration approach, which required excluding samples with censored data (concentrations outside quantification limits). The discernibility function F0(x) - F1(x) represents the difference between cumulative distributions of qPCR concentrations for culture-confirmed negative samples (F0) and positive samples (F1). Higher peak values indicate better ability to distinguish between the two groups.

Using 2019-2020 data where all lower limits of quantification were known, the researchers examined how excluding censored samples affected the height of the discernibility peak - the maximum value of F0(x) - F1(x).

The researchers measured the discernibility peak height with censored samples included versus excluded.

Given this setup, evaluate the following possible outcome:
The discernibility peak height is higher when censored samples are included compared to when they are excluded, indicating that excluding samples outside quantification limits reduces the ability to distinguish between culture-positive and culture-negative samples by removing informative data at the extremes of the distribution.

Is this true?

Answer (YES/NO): YES